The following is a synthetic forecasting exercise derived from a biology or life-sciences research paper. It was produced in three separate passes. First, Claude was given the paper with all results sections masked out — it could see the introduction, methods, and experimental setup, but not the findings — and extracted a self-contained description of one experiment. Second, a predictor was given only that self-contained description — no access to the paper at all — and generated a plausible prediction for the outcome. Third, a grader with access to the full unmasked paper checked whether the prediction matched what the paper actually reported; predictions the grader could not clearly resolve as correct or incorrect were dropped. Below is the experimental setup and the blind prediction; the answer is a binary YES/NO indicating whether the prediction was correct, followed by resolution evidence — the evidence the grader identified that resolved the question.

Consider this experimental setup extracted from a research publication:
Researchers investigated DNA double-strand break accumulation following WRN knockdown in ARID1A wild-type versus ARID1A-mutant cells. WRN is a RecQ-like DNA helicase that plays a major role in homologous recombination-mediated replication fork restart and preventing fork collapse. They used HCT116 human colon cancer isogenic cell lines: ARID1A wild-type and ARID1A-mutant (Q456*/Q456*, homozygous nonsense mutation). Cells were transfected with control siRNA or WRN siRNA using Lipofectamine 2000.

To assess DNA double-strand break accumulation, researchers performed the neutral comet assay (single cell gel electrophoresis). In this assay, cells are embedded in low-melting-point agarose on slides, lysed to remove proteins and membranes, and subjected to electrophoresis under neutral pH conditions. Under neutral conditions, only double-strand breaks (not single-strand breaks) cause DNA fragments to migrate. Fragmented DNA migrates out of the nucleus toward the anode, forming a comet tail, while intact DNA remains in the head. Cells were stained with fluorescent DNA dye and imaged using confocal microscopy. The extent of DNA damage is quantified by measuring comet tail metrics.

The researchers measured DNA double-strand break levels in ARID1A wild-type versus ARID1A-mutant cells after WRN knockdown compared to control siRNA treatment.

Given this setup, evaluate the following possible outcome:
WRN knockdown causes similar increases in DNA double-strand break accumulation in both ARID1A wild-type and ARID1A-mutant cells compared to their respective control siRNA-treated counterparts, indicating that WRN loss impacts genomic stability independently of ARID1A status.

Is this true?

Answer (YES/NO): YES